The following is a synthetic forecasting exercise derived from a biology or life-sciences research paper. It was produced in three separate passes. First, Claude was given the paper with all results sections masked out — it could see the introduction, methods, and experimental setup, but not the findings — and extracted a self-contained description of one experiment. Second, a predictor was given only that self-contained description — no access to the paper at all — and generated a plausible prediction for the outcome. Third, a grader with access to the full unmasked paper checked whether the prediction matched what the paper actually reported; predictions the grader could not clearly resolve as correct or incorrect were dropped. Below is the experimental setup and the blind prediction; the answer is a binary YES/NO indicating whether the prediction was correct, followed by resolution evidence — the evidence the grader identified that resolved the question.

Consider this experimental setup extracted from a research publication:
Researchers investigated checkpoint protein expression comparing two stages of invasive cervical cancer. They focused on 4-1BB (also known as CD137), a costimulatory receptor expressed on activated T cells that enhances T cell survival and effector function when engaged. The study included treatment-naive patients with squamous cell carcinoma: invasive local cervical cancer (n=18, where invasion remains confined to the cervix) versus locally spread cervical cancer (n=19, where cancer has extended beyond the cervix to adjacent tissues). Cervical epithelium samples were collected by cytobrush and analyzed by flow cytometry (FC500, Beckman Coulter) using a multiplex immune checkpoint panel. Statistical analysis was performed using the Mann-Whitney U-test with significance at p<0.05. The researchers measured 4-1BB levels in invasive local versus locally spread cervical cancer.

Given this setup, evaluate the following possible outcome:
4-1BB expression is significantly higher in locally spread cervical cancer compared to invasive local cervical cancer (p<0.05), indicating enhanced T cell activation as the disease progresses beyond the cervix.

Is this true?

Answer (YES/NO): NO